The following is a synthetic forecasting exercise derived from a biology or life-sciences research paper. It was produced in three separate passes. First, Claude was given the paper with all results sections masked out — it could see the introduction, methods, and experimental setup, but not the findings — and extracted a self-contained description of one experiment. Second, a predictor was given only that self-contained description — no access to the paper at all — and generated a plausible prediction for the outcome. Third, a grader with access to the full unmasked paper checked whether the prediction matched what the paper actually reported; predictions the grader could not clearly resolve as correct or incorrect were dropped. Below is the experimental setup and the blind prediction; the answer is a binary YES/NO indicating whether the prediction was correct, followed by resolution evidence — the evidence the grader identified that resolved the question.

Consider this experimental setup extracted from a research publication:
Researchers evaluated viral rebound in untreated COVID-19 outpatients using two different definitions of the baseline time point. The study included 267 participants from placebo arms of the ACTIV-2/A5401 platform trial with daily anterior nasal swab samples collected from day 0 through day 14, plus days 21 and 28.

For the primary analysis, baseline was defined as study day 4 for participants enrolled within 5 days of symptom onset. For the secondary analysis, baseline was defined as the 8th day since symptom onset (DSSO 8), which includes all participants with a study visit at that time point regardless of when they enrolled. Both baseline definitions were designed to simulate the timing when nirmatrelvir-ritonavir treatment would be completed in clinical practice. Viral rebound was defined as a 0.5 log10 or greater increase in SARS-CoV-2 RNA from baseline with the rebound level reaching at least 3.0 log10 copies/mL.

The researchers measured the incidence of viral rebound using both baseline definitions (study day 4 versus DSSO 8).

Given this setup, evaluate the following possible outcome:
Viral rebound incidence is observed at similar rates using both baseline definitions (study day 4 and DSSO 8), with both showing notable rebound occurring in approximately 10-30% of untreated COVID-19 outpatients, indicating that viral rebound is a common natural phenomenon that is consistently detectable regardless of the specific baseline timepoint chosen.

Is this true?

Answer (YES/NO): YES